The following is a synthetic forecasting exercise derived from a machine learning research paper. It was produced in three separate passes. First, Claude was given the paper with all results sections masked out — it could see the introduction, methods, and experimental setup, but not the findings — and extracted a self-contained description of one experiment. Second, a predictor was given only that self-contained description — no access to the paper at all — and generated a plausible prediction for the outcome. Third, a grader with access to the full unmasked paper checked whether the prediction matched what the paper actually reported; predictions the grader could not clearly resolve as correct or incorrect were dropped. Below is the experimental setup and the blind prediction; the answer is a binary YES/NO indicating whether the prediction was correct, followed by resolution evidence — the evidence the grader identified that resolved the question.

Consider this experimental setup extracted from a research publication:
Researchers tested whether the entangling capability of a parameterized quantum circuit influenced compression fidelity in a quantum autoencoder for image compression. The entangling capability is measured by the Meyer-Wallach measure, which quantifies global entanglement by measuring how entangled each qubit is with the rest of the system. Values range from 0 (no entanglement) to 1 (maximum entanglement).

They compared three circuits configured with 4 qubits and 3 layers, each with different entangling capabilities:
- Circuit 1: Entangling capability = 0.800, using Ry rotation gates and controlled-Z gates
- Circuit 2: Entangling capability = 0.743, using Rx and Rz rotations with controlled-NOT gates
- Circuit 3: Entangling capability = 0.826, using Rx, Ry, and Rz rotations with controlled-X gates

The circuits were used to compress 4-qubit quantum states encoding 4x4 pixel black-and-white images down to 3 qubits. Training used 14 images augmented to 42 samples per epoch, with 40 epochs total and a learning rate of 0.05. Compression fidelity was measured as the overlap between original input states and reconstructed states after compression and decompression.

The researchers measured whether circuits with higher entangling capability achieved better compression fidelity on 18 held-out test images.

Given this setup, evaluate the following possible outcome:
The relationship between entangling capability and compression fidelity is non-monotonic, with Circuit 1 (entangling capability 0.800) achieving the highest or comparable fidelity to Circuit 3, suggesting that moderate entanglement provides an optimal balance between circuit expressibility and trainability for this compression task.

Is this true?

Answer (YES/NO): NO